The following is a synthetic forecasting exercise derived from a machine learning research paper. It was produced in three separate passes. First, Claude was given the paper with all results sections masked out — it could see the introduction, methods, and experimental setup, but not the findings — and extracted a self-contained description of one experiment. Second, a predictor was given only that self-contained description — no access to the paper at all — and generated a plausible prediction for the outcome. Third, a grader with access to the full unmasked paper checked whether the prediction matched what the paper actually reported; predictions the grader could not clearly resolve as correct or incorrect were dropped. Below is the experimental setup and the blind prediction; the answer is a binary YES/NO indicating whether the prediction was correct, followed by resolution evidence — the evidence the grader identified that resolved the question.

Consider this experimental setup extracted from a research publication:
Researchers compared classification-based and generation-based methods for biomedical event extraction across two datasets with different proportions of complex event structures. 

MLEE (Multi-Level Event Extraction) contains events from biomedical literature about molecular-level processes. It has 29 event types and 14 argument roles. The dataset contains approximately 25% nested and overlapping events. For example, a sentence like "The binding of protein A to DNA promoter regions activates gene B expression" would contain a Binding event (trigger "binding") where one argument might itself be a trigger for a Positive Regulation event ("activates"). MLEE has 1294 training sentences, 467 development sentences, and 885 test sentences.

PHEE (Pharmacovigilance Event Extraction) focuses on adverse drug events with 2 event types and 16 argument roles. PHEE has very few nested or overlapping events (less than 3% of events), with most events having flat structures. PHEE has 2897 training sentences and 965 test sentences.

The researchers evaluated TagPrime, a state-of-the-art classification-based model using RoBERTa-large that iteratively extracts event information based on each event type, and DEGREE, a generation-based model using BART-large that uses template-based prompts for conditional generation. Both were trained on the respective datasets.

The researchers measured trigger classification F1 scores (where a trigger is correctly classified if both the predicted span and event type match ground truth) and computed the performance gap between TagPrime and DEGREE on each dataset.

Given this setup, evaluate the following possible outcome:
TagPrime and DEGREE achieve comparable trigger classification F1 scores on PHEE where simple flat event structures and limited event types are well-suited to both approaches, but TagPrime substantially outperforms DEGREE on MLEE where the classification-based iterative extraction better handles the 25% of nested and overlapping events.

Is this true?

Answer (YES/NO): NO